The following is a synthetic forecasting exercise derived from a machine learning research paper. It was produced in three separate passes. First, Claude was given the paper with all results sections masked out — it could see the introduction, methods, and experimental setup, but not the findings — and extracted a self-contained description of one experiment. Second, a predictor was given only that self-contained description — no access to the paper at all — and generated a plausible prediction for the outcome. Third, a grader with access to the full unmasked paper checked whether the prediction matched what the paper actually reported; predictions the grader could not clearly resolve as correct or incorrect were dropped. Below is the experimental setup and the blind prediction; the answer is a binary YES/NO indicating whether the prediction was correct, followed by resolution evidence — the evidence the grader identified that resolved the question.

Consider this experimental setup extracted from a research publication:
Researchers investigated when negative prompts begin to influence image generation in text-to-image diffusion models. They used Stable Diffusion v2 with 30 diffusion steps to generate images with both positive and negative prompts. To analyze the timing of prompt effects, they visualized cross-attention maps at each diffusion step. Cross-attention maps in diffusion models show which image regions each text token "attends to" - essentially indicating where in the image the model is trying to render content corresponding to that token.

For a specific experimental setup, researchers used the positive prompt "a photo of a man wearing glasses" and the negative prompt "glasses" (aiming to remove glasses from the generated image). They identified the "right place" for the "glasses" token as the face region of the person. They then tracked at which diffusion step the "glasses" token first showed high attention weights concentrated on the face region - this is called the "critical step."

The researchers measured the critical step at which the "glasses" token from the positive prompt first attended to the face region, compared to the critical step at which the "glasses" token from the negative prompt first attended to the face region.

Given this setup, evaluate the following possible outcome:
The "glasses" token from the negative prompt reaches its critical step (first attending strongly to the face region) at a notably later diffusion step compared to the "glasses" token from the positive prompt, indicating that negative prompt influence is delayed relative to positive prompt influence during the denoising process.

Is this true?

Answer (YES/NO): YES